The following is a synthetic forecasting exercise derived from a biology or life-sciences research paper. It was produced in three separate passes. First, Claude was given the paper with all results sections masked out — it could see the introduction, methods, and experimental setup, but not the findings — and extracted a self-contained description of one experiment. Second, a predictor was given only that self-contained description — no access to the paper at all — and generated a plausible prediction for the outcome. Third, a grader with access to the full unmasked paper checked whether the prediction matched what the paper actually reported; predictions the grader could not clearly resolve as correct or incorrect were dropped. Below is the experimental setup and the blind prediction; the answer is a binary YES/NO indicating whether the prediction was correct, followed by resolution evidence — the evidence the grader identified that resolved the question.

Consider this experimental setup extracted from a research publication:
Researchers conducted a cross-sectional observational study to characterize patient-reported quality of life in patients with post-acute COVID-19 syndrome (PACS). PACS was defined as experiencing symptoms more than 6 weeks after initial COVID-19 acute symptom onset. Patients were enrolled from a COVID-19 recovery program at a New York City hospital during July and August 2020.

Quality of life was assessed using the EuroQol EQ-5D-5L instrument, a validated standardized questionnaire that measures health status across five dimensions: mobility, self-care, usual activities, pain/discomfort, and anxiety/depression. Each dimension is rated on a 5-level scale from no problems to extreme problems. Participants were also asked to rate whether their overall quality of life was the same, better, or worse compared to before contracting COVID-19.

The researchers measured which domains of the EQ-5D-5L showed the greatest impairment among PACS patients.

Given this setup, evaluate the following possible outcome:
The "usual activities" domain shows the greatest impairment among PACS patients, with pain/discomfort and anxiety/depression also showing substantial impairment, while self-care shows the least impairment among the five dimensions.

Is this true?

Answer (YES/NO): NO